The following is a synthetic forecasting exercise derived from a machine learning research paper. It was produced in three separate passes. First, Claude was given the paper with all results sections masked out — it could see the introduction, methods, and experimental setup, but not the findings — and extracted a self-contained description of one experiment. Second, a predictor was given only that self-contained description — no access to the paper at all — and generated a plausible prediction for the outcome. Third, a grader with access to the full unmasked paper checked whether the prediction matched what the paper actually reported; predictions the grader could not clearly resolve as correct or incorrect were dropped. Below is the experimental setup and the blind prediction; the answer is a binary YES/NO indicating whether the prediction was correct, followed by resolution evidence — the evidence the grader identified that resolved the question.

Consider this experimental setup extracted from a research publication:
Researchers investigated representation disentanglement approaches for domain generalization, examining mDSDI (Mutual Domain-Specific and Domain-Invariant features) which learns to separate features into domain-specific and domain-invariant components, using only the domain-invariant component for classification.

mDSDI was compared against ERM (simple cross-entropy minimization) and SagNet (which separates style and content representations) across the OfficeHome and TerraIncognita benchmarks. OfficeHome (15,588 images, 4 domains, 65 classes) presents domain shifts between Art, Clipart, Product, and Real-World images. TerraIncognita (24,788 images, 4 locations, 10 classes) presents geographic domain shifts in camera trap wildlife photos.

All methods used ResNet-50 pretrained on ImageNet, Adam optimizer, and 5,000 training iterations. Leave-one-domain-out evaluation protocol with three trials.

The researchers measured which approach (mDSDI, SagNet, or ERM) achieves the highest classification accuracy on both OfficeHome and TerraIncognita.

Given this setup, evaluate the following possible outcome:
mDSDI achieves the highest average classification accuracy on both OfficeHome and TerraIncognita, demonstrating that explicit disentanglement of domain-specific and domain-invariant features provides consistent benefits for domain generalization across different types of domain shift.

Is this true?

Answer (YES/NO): NO